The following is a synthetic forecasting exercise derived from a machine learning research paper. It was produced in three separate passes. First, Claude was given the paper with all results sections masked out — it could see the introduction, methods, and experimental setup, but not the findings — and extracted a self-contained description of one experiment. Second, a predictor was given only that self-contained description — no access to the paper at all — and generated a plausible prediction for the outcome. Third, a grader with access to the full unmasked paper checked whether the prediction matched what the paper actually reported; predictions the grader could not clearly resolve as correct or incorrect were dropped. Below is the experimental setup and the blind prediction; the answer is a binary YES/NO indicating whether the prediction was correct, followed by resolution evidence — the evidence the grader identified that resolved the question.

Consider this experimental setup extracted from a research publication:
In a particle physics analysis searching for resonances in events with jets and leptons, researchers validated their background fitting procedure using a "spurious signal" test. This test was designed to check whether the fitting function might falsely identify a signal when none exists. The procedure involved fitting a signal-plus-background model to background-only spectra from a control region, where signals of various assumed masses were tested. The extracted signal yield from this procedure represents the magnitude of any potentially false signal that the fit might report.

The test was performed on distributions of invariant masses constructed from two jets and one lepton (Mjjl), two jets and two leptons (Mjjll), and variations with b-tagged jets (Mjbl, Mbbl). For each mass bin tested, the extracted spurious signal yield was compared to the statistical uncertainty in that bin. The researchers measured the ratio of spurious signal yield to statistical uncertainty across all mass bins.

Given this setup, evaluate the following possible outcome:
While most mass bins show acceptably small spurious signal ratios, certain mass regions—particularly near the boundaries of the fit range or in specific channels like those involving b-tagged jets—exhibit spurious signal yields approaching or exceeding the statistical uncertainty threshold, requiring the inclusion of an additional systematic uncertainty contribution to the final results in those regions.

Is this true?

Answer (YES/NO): NO